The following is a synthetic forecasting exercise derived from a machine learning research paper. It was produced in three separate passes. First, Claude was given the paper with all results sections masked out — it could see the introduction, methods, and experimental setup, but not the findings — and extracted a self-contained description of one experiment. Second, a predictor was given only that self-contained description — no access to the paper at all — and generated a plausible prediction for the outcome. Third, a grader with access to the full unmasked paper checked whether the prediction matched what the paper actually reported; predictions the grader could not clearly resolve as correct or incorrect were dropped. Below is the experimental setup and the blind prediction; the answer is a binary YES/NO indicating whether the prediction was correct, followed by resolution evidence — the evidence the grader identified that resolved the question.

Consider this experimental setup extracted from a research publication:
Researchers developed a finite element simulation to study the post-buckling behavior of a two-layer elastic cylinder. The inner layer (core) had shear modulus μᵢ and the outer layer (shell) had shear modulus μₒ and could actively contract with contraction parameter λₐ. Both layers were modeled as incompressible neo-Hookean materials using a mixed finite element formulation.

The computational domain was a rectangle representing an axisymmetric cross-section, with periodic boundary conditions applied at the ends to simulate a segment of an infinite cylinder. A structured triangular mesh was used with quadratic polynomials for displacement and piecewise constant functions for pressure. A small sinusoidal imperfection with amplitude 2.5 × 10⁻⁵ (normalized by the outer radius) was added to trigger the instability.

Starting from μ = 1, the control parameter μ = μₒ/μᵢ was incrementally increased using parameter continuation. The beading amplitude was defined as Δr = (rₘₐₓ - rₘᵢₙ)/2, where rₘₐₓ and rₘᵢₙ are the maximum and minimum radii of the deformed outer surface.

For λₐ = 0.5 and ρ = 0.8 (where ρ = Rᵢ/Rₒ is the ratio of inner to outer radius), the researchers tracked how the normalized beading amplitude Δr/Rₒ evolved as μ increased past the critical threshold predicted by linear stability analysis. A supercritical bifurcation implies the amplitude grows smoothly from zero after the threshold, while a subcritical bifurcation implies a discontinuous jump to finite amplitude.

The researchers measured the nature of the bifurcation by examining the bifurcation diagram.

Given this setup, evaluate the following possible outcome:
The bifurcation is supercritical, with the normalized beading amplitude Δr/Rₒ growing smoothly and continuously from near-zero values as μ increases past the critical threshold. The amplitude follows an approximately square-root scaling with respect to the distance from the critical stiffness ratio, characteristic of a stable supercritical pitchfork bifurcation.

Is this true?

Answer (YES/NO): YES